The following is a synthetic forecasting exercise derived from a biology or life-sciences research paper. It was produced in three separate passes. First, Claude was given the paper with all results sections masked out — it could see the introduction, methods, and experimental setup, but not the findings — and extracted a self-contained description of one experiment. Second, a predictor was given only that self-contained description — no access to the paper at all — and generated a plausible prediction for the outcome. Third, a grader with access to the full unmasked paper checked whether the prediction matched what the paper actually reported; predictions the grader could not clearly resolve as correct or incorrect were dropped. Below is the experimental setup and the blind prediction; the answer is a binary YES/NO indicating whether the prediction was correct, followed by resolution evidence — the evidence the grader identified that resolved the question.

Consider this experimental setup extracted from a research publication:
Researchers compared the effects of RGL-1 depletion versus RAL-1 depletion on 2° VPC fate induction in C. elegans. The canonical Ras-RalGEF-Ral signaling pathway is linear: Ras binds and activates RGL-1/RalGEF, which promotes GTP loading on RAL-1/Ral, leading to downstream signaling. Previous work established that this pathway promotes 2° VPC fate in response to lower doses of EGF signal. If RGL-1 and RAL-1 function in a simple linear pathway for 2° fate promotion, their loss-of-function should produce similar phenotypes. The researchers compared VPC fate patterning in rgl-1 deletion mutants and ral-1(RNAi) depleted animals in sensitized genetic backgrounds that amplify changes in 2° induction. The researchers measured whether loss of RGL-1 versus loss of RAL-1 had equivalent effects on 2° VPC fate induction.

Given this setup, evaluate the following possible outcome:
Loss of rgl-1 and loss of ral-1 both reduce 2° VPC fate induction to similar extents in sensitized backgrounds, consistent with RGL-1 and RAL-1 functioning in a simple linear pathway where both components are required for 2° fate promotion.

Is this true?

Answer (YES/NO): NO